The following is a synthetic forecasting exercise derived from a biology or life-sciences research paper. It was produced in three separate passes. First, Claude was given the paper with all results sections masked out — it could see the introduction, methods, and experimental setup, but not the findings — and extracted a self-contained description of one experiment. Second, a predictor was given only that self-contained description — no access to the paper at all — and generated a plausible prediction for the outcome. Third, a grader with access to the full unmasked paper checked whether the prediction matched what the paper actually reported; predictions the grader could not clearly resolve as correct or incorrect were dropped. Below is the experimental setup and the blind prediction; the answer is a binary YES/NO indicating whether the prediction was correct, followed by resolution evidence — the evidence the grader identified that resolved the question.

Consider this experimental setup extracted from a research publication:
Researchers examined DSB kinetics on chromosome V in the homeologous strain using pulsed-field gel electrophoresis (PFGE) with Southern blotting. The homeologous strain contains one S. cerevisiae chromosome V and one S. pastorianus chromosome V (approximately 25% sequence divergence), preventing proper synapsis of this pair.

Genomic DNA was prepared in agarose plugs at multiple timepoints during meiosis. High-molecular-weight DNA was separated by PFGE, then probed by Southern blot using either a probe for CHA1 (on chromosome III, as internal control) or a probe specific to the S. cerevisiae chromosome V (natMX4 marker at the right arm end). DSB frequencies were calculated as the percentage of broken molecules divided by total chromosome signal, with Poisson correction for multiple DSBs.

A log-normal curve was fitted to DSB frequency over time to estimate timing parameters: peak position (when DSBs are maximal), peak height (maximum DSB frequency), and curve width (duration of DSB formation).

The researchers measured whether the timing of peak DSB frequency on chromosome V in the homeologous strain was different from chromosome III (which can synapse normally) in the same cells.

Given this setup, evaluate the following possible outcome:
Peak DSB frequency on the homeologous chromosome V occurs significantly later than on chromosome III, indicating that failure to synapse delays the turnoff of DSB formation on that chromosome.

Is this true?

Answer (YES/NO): YES